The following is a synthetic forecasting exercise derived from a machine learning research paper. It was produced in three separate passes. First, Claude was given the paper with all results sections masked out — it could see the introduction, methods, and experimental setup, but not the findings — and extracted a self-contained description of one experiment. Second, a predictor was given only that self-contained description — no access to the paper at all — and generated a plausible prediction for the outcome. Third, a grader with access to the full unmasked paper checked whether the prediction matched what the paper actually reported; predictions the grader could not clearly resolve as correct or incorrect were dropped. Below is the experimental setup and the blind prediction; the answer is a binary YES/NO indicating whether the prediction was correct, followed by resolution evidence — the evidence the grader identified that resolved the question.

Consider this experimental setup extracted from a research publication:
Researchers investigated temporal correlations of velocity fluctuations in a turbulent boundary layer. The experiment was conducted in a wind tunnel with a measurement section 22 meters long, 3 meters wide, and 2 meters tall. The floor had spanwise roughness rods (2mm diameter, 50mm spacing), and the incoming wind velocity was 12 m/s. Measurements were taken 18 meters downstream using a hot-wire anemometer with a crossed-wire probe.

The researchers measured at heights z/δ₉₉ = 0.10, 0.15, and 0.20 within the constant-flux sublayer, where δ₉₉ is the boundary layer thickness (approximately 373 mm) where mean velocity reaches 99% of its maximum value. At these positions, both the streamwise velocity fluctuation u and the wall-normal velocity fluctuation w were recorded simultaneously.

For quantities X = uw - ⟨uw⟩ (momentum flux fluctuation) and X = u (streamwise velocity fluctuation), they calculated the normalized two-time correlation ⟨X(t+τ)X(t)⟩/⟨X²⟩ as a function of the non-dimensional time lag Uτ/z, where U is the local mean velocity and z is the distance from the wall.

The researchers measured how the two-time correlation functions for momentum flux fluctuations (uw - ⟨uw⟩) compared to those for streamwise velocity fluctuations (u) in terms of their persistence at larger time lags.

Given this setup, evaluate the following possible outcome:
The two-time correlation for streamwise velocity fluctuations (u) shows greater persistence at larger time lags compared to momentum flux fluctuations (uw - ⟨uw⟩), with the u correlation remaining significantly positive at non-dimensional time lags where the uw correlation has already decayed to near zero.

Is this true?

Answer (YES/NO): YES